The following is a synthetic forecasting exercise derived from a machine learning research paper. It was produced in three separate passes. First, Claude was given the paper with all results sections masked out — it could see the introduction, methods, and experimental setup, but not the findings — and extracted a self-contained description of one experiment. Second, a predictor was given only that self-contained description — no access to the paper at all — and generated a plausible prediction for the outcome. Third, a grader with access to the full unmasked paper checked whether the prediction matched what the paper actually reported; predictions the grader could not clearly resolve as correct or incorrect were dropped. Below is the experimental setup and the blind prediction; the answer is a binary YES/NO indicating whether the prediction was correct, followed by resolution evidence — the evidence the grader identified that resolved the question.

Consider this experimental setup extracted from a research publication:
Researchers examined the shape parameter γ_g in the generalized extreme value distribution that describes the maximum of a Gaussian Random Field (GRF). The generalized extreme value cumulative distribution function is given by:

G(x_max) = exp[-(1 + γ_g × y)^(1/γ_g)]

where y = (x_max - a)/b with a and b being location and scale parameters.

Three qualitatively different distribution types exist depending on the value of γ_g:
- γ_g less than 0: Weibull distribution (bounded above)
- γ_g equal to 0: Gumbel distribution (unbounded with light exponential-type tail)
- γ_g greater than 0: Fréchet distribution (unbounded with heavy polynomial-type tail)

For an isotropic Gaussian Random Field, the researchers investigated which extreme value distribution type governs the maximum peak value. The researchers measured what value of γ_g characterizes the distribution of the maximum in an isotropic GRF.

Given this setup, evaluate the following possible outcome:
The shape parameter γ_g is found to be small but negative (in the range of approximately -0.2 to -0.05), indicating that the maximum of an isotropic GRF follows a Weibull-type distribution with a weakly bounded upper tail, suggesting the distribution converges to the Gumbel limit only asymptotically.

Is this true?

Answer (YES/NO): NO